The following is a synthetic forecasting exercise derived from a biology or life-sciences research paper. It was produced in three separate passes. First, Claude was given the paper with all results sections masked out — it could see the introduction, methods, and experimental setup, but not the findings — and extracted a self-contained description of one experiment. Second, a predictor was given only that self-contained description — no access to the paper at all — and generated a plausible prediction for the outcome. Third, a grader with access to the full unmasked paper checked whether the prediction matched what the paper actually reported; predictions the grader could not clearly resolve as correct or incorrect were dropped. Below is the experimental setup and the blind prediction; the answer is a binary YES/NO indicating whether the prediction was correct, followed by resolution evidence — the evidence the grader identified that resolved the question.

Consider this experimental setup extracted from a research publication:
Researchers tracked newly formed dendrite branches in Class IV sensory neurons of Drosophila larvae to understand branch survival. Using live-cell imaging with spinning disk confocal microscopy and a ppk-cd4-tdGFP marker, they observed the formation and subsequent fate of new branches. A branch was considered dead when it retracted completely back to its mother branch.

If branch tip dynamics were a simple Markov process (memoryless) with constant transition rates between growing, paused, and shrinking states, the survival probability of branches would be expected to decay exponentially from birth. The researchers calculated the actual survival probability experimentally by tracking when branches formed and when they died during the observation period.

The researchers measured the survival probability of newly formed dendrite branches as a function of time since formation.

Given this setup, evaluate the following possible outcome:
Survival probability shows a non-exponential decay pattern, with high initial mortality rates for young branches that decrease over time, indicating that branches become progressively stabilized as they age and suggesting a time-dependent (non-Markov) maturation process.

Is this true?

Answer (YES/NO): NO